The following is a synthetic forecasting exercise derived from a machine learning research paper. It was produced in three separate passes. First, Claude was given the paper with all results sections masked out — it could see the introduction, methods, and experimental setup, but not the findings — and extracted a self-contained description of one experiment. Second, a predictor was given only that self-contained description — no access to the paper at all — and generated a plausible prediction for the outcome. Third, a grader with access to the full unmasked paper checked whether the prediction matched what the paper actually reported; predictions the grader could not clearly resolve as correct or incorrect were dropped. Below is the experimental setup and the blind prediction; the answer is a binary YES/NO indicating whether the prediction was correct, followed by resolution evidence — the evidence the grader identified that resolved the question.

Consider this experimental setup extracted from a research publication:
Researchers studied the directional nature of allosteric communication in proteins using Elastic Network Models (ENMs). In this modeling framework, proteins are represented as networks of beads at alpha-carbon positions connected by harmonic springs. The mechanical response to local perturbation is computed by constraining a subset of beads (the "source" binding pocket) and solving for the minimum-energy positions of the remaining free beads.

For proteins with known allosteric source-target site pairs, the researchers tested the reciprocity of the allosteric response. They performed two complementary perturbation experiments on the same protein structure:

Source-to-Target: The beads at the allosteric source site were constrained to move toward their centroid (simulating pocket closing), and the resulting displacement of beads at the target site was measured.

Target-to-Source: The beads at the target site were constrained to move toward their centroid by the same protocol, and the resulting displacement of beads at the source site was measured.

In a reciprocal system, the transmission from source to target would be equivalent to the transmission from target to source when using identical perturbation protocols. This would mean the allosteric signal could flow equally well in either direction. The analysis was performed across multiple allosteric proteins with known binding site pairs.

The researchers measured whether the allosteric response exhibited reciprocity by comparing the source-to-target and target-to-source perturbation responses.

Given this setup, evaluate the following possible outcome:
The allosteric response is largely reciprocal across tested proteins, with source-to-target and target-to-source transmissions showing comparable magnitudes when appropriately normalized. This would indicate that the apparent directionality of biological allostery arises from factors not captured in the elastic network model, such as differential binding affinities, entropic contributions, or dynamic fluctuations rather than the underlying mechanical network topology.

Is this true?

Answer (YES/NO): NO